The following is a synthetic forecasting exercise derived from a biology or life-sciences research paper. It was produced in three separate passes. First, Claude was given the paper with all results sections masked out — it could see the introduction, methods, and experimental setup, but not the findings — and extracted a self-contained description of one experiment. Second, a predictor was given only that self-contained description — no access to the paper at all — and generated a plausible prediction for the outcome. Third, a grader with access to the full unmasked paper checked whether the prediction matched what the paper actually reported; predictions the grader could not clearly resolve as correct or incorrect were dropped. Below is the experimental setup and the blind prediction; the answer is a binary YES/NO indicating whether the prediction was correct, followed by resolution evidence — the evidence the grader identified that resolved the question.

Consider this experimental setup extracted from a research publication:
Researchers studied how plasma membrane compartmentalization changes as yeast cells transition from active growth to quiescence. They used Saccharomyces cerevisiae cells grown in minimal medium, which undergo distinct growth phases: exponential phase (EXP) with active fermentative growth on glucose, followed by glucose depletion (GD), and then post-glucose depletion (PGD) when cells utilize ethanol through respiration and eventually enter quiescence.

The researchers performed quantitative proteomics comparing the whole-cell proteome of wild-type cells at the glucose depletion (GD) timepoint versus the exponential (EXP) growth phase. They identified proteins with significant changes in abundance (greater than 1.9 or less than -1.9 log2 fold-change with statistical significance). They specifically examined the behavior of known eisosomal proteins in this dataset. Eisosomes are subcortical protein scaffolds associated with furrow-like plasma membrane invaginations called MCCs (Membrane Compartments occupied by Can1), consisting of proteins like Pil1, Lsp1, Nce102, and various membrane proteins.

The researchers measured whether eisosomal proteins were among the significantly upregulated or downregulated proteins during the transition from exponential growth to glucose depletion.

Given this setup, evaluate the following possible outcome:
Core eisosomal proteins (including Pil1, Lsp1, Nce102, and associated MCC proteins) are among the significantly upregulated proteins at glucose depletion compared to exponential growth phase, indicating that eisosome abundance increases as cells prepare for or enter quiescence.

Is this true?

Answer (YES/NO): YES